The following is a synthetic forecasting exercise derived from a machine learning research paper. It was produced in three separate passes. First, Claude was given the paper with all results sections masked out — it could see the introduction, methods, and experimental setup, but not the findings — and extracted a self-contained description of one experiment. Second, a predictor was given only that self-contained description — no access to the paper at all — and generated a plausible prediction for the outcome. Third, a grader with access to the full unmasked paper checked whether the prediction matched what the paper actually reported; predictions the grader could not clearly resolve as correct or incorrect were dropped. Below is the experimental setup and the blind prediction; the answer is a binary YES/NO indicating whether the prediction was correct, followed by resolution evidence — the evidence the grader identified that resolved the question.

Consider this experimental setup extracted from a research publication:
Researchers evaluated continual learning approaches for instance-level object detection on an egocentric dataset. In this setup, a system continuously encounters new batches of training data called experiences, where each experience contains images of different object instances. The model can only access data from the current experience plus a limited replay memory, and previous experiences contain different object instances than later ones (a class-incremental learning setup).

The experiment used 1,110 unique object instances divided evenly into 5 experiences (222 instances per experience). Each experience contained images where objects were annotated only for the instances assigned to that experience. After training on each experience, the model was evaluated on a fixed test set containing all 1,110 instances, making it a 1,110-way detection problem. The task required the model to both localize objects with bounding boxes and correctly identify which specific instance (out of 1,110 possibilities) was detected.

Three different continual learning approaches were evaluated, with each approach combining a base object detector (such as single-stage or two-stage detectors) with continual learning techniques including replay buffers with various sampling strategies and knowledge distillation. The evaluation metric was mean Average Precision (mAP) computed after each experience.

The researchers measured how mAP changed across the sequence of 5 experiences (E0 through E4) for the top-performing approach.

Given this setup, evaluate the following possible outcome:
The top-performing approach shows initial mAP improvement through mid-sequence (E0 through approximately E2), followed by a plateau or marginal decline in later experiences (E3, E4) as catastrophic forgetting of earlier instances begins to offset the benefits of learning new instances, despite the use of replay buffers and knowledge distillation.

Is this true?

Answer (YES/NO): NO